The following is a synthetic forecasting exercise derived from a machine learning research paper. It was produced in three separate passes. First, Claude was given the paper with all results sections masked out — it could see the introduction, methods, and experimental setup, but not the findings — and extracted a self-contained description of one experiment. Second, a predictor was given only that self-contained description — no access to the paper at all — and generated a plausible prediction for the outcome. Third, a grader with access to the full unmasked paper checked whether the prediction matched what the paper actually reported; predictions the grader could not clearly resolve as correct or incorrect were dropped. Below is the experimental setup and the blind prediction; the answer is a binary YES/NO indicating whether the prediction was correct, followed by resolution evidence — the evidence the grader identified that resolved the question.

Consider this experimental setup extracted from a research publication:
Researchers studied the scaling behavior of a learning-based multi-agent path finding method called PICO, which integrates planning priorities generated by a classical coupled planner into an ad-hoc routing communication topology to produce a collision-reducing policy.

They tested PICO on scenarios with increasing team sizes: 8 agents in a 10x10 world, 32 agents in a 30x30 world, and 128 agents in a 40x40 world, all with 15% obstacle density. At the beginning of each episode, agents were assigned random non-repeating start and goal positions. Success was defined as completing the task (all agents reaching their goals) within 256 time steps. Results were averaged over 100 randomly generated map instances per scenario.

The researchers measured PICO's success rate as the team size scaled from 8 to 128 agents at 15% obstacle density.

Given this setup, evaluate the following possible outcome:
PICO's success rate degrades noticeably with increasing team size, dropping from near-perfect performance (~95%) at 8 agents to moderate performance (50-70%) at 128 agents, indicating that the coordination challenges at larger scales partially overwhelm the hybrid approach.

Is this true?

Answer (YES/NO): NO